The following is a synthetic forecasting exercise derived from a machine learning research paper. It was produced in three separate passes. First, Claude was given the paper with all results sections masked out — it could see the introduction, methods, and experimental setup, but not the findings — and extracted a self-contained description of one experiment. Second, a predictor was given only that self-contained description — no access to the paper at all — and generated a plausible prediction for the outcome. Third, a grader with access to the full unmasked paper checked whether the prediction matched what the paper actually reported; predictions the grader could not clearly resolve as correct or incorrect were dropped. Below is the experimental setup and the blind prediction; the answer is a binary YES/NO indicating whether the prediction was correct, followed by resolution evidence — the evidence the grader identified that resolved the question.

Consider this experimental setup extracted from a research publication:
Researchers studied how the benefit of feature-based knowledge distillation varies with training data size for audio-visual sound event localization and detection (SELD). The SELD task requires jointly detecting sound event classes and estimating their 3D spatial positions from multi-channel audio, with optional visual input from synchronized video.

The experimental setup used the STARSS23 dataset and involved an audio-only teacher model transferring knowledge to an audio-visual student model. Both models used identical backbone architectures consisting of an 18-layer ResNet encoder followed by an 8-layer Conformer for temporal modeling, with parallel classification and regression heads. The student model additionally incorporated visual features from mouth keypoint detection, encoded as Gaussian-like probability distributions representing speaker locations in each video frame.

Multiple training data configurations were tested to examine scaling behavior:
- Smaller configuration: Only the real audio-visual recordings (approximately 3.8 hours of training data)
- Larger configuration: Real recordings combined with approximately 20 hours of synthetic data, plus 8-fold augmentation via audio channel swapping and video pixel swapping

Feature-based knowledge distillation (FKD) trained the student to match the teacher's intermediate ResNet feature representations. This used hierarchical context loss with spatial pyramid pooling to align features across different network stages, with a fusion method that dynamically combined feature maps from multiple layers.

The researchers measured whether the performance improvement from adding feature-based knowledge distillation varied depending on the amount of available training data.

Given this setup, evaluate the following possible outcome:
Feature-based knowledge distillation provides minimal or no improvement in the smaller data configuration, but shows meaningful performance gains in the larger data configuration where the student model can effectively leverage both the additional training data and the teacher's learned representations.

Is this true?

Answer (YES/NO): NO